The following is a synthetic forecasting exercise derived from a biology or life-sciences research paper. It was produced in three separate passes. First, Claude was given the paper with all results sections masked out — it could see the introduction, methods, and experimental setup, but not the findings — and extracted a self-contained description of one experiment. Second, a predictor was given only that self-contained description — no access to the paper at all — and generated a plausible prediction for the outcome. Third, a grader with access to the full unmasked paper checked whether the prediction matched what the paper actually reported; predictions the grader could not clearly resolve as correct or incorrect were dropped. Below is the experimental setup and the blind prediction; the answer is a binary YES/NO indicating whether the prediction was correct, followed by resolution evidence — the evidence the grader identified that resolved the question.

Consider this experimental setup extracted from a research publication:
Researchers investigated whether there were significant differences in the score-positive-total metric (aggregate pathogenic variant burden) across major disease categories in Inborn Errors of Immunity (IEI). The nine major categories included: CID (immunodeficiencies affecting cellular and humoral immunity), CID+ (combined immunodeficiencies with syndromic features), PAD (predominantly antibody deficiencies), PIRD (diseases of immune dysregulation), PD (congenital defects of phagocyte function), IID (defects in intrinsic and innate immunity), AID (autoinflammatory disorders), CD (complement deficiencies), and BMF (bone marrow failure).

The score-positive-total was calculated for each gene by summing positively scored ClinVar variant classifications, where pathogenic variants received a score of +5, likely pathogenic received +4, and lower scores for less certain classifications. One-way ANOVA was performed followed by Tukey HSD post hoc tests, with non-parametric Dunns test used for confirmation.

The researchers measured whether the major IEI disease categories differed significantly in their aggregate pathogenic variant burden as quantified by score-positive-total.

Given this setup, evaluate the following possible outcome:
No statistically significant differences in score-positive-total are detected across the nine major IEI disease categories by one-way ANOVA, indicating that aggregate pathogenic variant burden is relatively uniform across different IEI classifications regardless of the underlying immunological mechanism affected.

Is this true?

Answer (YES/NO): NO